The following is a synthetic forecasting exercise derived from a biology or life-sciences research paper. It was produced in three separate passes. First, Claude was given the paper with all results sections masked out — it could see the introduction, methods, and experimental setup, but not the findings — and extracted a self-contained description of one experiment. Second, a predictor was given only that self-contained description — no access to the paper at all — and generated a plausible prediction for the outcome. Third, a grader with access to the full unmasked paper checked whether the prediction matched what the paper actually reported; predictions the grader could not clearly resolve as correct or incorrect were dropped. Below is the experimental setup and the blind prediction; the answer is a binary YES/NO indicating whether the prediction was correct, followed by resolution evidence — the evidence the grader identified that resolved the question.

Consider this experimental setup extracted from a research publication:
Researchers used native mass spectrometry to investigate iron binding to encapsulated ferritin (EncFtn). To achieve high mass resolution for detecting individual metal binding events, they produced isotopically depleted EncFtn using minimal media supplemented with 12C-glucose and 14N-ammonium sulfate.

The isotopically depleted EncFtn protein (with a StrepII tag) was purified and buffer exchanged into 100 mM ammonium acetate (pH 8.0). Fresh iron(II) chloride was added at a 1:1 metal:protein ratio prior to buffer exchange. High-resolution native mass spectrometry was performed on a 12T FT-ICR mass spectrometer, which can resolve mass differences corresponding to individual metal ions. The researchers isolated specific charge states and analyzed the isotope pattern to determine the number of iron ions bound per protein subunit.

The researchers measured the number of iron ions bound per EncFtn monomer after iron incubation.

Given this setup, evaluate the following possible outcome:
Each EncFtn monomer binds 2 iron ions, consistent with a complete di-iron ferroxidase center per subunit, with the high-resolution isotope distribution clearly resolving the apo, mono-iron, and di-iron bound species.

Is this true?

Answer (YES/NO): NO